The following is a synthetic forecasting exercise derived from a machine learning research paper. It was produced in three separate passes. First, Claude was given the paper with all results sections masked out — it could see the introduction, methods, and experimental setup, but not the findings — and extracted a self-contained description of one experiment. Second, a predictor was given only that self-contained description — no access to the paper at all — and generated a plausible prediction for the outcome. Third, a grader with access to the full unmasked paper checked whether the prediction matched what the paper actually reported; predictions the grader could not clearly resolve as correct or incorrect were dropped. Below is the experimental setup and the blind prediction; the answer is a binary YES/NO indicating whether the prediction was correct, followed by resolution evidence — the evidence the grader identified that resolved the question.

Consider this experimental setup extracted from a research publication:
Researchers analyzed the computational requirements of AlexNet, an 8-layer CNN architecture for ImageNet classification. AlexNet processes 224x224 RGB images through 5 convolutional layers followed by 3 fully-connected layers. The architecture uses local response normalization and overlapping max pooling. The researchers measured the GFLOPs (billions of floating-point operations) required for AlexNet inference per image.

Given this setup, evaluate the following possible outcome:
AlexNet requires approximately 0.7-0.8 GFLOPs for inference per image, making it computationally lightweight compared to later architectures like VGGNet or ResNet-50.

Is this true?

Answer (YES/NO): YES